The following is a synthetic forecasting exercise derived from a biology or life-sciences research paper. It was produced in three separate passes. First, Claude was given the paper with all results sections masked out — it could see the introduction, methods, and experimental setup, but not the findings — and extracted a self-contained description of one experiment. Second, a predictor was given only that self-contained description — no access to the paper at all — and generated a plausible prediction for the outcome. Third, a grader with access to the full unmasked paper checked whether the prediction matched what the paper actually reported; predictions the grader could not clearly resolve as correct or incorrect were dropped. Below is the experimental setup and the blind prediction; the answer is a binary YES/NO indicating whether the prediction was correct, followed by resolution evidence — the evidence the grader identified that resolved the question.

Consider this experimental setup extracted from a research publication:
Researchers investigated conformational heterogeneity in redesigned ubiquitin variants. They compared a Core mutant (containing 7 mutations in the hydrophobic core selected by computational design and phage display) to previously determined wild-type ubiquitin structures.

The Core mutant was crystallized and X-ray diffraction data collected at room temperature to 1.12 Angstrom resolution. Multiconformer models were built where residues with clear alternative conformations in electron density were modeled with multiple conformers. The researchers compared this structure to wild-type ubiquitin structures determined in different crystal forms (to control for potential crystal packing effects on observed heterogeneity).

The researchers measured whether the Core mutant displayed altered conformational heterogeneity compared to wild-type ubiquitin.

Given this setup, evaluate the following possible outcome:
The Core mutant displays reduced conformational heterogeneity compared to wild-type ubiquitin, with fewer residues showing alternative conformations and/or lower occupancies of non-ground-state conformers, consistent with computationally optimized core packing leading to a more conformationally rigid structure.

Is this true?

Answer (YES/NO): NO